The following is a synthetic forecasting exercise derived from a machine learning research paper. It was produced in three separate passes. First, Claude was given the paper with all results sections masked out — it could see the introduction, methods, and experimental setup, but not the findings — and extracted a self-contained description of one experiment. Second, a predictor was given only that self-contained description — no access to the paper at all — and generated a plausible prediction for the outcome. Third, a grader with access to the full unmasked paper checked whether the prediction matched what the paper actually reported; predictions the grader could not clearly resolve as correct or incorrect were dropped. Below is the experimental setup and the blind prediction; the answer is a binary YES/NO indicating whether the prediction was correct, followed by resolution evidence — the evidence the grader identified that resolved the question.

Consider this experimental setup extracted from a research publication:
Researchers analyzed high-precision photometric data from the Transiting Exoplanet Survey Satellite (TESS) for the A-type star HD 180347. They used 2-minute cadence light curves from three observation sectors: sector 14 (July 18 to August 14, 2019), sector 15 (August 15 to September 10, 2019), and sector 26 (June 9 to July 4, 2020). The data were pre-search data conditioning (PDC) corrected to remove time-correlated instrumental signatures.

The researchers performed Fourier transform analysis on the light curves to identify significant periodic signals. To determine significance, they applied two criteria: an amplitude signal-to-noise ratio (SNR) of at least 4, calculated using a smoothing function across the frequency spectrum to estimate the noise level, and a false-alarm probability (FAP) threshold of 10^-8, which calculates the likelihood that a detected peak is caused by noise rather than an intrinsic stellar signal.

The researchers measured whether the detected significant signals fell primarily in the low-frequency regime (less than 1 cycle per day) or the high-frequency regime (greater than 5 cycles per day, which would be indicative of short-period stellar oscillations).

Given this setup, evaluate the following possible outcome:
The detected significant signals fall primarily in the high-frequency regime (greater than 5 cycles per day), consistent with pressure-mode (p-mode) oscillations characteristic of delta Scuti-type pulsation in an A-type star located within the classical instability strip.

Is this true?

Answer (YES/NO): NO